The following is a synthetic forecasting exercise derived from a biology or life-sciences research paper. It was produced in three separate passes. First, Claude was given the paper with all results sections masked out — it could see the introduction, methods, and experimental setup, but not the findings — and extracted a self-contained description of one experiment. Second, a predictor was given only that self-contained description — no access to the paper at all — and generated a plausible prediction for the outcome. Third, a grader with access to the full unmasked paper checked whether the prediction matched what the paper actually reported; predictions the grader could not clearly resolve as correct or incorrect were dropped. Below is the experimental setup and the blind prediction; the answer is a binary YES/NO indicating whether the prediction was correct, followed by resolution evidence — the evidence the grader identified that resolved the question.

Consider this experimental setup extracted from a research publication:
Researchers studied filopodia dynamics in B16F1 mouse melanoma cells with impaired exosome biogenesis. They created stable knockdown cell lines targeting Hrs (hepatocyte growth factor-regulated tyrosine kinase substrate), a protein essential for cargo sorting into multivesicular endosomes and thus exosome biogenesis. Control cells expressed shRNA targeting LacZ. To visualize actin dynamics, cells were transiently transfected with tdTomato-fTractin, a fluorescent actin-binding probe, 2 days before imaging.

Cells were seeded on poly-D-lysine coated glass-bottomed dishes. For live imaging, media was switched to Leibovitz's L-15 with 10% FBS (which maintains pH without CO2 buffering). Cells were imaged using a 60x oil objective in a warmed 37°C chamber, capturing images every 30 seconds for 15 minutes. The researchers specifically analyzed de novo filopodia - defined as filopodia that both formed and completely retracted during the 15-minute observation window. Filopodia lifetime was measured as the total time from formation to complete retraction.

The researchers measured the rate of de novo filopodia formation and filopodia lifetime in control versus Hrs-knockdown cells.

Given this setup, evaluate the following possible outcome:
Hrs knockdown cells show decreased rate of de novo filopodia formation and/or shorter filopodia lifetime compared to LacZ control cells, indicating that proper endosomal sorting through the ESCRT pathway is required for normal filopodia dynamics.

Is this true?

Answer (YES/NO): YES